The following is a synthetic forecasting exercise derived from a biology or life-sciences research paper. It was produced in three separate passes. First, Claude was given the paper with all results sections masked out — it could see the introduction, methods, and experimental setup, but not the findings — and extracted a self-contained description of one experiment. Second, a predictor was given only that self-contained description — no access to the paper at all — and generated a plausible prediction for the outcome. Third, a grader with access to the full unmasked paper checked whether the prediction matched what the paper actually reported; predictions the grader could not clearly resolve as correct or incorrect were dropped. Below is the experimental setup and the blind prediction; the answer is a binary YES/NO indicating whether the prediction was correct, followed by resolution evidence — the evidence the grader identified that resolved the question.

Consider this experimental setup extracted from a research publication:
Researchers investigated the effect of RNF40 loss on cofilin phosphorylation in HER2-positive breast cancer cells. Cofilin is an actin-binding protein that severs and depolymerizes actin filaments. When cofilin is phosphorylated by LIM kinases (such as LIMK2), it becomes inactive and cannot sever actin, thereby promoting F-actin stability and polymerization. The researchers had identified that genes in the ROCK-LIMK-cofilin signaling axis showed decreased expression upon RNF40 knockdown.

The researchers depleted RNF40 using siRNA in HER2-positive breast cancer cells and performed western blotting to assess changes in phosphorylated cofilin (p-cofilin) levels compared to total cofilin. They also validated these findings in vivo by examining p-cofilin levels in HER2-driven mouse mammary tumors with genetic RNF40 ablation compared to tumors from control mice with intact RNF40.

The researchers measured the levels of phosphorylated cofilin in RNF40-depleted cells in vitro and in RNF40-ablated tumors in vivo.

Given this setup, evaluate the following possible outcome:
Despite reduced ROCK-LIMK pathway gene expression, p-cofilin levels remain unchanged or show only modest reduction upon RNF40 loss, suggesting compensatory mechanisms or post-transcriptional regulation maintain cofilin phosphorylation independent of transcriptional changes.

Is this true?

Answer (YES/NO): NO